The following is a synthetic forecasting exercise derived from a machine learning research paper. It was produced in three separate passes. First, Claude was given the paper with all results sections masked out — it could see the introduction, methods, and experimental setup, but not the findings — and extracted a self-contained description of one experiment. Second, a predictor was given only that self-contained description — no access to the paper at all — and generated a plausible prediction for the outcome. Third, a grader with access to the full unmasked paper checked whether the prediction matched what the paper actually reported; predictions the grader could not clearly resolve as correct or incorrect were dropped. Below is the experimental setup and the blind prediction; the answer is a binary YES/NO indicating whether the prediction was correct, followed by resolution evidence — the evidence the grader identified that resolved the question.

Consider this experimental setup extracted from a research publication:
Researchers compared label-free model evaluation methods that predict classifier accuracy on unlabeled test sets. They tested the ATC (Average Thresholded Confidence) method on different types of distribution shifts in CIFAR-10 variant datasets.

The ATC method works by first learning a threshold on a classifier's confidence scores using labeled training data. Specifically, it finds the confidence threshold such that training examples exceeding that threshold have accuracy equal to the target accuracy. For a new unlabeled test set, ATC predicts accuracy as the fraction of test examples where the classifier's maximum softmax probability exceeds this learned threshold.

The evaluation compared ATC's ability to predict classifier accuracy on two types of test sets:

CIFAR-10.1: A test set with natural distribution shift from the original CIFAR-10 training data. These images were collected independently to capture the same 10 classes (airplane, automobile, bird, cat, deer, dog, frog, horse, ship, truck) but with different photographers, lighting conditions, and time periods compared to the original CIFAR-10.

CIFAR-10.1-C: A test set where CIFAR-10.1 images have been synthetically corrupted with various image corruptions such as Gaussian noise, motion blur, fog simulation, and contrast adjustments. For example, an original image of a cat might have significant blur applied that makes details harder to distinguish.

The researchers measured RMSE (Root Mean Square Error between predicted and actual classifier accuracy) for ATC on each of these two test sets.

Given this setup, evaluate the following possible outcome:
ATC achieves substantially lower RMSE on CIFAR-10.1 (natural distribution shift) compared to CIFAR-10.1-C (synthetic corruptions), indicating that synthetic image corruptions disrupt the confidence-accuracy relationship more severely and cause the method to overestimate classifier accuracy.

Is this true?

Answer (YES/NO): NO